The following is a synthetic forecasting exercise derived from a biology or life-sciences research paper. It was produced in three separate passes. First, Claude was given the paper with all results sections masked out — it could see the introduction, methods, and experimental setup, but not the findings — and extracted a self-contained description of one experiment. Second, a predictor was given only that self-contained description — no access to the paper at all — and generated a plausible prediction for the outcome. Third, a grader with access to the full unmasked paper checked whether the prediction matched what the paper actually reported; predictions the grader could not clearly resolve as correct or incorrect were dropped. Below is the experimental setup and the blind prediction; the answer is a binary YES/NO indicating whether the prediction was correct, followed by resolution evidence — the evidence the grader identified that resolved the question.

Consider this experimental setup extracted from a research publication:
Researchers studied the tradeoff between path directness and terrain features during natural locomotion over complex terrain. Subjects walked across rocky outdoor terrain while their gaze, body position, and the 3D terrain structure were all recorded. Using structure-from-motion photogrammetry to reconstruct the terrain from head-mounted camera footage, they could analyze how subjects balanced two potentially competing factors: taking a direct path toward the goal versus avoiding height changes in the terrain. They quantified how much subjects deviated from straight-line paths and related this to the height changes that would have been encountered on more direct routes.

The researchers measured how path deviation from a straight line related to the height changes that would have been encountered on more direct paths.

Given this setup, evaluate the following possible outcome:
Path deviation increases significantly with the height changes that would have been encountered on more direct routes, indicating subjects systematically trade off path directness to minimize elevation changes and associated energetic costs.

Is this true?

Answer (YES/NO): YES